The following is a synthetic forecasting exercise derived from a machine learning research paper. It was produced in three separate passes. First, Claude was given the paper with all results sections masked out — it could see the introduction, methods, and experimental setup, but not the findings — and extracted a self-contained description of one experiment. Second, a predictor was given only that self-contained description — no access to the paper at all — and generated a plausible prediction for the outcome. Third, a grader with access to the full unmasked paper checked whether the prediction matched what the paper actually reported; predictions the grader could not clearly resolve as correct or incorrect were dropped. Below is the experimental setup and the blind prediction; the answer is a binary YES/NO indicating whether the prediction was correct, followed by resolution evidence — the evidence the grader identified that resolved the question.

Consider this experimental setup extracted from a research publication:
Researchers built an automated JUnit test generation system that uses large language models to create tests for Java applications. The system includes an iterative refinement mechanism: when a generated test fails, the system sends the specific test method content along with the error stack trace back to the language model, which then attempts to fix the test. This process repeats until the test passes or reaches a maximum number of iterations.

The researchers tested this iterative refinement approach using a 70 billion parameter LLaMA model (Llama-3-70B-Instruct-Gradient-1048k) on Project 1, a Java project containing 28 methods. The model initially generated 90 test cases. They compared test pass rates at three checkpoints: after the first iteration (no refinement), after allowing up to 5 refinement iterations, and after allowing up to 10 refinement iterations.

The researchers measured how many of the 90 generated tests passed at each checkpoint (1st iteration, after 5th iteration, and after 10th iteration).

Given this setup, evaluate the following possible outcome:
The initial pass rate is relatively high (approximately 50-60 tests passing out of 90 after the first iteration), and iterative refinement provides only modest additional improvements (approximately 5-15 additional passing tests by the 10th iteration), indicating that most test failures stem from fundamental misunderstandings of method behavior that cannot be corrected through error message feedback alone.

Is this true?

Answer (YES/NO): NO